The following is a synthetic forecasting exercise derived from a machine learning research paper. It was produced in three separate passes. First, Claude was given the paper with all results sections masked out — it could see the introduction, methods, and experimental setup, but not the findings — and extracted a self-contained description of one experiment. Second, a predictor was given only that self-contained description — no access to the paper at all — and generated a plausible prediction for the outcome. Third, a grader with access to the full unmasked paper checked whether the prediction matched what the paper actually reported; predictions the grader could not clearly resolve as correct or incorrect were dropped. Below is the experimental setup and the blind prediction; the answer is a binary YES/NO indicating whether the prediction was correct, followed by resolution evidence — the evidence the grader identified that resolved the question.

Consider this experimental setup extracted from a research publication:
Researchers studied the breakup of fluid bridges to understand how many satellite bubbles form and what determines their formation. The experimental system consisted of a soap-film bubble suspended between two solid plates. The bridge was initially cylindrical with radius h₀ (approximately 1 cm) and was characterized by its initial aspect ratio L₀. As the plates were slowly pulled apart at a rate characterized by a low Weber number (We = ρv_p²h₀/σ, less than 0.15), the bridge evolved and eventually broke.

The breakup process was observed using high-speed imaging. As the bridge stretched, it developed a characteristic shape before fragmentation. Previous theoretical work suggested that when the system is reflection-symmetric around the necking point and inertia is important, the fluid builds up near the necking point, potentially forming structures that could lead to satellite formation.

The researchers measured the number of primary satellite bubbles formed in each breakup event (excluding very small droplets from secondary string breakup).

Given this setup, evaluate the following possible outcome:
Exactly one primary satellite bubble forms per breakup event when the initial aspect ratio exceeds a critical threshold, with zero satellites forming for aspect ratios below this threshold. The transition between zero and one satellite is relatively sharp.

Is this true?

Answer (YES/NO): NO